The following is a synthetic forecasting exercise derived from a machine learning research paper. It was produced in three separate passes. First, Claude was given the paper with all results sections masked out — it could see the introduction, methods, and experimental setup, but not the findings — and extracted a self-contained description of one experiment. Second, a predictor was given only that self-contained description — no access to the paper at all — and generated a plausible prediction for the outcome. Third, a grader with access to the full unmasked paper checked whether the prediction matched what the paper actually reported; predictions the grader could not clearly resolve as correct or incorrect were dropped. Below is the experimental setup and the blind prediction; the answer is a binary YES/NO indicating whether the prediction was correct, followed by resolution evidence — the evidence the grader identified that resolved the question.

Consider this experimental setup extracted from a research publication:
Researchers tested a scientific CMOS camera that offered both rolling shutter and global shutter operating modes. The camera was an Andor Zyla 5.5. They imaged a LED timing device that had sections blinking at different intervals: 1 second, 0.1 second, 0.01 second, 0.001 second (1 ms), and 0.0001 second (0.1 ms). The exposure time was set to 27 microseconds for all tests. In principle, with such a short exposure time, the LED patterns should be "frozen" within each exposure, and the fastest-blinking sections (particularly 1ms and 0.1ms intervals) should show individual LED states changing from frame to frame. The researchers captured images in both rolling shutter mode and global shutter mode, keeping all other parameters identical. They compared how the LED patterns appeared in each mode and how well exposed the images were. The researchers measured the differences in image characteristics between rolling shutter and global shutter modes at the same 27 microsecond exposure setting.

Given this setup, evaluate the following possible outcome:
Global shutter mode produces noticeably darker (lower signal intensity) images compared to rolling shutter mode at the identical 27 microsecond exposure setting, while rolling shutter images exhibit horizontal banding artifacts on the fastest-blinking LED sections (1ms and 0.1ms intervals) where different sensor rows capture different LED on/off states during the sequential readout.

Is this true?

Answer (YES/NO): NO